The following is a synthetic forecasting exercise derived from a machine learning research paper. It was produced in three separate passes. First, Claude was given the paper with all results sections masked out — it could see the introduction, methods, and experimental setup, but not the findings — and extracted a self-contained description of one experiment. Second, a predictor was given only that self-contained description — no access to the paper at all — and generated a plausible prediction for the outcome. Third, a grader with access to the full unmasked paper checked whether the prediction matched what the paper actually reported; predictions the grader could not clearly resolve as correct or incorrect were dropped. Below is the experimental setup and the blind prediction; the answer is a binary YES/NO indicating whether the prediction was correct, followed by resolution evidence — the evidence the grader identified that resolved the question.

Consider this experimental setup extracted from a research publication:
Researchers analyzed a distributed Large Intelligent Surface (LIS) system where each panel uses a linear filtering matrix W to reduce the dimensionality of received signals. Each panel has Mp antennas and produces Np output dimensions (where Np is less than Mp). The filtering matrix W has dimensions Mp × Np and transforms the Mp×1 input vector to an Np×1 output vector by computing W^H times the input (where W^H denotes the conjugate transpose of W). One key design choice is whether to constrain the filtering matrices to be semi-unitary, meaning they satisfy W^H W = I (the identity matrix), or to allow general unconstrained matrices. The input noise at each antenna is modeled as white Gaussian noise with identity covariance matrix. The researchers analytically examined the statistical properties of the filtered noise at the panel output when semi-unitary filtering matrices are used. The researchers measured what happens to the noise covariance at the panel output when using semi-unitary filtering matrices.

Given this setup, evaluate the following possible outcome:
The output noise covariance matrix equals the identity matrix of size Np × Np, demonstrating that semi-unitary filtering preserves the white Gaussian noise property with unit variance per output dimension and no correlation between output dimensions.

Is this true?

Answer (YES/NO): YES